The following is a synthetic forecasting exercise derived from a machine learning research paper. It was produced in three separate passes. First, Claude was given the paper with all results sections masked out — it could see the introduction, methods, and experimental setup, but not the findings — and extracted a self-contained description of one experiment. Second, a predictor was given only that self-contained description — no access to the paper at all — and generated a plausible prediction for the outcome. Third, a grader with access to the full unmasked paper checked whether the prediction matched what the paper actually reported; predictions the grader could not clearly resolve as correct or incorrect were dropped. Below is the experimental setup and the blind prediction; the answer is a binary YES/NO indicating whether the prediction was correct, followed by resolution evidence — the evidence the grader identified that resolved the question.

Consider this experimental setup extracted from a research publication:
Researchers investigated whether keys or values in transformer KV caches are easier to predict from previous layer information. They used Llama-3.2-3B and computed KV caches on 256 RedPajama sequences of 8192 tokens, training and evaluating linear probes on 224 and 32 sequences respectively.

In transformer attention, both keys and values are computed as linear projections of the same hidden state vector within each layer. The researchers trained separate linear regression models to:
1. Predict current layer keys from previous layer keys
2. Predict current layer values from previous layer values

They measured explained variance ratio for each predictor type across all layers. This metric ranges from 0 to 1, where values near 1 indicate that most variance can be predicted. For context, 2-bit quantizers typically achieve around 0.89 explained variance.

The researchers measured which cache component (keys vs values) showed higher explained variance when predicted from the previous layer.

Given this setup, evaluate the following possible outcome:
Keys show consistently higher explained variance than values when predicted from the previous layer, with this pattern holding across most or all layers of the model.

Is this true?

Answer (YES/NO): YES